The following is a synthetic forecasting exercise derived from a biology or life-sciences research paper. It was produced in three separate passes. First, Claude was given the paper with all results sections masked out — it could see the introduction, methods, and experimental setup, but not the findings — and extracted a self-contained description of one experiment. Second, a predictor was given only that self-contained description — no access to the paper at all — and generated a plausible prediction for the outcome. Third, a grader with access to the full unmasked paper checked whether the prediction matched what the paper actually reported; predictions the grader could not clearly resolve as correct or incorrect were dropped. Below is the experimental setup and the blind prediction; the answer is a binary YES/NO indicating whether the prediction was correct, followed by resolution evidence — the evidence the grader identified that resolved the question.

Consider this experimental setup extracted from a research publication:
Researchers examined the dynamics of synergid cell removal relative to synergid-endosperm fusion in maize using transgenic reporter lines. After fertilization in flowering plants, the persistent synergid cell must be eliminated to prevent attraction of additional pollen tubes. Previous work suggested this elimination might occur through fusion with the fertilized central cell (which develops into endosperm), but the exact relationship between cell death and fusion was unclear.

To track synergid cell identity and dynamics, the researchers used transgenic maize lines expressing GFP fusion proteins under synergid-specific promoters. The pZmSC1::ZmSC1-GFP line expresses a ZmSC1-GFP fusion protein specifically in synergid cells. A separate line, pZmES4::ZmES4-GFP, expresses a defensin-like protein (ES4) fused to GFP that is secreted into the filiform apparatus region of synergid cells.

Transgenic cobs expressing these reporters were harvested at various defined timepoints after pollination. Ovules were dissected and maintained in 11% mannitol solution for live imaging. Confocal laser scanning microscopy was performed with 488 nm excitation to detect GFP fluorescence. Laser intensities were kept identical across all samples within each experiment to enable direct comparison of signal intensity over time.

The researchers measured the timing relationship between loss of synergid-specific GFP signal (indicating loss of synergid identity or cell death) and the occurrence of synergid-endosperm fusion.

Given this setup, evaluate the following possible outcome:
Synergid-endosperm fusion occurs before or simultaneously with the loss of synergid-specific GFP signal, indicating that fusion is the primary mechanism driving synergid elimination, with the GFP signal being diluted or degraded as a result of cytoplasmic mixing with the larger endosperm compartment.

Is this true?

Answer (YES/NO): NO